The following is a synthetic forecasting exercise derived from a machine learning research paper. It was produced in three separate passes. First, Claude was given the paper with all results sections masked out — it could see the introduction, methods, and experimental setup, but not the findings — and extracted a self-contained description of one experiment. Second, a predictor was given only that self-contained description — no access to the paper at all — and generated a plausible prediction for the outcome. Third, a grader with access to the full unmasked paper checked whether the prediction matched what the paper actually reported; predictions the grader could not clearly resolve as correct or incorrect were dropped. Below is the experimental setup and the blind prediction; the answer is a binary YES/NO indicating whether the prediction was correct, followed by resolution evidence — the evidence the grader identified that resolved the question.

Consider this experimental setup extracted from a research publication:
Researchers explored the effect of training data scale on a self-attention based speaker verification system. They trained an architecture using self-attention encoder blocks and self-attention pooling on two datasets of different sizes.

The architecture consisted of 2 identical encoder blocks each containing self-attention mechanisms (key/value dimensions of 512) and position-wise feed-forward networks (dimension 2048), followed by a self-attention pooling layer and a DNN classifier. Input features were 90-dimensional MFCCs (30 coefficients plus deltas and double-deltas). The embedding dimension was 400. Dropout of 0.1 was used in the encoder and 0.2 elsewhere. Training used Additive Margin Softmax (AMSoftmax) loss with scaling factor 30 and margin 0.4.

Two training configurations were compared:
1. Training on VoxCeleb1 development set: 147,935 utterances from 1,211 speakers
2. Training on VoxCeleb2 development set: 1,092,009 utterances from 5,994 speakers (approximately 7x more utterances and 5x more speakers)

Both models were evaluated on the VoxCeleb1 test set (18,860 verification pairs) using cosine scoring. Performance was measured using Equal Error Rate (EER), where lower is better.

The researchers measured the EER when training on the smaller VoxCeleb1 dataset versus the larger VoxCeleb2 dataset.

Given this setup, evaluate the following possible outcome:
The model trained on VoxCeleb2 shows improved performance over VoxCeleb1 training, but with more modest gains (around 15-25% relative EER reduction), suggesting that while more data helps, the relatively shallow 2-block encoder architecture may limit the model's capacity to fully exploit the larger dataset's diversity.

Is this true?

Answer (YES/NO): YES